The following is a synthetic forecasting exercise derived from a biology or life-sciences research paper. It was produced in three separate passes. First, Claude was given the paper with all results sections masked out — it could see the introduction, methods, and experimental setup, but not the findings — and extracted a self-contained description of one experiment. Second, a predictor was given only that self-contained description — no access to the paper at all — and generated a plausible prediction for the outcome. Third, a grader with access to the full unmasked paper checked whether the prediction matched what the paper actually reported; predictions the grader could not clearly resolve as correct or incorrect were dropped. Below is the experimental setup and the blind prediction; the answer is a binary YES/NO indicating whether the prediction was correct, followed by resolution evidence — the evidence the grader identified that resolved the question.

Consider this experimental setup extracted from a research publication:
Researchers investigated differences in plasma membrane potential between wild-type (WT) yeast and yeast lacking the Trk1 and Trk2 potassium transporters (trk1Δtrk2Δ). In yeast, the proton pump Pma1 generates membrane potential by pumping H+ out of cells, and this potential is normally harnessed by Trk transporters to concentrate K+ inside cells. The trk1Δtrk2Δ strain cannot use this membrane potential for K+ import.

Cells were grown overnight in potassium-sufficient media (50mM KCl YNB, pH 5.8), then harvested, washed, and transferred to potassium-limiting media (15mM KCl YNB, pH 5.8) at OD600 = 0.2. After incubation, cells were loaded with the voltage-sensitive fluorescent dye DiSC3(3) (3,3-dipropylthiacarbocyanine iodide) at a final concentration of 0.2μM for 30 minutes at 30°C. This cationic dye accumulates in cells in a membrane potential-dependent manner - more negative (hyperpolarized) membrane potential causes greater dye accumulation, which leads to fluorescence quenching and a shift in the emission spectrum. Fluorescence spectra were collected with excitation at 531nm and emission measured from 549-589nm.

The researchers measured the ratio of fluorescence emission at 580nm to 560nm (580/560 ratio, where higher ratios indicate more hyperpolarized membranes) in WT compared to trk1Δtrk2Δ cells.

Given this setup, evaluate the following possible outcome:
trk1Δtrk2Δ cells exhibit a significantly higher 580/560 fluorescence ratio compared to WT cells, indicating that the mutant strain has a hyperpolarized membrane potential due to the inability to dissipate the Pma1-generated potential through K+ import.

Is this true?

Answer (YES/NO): YES